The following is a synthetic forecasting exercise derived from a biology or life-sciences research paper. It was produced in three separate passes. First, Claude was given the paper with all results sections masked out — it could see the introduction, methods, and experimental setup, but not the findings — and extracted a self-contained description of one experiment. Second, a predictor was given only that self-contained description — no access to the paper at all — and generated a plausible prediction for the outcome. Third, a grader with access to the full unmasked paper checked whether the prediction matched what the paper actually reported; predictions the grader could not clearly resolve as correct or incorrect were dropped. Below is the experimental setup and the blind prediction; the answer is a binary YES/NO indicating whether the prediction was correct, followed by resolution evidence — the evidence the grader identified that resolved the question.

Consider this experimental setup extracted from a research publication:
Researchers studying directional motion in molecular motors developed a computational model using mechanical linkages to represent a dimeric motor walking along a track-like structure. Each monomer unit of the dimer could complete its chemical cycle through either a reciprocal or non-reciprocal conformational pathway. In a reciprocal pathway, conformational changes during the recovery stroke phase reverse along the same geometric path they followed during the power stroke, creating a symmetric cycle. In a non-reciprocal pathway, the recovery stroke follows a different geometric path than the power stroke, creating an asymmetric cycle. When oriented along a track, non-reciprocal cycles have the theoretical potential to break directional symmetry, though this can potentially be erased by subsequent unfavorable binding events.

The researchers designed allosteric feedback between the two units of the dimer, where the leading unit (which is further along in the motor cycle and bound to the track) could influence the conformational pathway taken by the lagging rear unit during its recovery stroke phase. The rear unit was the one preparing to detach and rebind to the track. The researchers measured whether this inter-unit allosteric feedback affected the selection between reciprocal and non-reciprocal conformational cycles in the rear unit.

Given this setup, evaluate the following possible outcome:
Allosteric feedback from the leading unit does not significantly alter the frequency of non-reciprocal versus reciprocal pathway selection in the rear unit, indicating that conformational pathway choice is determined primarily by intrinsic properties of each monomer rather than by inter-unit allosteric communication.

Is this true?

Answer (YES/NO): NO